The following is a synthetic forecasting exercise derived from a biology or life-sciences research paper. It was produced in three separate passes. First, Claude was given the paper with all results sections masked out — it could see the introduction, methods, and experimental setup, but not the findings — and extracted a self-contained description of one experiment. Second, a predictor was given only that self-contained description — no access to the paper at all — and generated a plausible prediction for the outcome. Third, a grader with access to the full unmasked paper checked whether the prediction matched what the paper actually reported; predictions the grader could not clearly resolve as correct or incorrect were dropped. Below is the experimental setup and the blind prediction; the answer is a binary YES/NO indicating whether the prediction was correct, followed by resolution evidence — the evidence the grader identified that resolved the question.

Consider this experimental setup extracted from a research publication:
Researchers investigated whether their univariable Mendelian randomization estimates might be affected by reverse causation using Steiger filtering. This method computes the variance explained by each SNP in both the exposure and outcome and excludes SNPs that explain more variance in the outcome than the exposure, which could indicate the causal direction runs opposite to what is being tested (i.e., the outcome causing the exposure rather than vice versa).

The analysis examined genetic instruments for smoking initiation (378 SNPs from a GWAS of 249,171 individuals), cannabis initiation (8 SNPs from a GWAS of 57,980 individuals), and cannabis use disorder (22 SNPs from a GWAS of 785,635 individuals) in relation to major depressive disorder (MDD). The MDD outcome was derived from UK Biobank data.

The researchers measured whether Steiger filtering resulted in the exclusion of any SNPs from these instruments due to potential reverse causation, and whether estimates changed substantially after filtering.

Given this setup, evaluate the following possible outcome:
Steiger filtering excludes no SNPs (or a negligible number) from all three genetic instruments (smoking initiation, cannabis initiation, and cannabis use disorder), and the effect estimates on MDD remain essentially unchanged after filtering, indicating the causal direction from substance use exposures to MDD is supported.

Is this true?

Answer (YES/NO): NO